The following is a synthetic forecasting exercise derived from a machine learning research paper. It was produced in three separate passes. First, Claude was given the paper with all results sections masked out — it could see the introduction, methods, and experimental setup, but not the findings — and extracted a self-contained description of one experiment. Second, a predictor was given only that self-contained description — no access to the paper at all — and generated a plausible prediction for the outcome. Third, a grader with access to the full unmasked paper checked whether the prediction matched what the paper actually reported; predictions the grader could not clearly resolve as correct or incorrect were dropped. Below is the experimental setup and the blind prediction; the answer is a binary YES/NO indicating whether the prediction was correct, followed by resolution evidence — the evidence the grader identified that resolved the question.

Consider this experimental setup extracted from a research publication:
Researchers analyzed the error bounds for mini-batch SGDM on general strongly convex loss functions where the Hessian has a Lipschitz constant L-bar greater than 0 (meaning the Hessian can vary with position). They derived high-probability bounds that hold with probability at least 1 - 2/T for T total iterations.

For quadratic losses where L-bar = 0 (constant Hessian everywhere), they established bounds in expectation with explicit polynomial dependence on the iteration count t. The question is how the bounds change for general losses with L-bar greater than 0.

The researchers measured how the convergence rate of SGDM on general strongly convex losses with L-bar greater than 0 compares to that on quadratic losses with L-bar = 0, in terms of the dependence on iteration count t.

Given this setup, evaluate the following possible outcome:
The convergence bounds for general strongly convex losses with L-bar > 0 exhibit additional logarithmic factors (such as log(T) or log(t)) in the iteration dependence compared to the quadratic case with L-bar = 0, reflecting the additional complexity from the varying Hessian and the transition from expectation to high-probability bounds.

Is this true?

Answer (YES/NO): YES